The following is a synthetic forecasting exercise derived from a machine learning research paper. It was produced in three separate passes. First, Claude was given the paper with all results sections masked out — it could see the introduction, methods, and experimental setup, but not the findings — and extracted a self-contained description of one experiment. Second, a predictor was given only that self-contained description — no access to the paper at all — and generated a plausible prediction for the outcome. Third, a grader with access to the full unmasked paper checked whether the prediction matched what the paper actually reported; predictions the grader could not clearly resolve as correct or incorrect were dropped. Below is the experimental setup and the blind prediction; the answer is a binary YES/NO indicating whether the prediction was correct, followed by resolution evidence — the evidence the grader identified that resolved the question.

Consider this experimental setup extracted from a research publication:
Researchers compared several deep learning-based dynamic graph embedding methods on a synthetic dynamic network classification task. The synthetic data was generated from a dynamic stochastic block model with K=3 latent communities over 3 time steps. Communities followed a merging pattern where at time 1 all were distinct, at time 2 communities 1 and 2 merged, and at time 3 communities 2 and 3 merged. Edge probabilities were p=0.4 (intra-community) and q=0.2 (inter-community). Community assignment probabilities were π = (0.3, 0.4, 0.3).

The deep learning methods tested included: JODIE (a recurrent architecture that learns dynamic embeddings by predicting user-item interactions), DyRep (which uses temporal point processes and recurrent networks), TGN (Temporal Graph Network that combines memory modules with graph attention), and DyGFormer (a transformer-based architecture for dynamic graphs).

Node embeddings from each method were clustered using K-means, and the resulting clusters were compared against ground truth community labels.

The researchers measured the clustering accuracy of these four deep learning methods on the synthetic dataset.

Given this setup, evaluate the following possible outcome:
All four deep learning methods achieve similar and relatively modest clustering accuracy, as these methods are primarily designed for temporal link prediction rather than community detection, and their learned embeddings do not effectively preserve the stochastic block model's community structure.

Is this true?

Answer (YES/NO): YES